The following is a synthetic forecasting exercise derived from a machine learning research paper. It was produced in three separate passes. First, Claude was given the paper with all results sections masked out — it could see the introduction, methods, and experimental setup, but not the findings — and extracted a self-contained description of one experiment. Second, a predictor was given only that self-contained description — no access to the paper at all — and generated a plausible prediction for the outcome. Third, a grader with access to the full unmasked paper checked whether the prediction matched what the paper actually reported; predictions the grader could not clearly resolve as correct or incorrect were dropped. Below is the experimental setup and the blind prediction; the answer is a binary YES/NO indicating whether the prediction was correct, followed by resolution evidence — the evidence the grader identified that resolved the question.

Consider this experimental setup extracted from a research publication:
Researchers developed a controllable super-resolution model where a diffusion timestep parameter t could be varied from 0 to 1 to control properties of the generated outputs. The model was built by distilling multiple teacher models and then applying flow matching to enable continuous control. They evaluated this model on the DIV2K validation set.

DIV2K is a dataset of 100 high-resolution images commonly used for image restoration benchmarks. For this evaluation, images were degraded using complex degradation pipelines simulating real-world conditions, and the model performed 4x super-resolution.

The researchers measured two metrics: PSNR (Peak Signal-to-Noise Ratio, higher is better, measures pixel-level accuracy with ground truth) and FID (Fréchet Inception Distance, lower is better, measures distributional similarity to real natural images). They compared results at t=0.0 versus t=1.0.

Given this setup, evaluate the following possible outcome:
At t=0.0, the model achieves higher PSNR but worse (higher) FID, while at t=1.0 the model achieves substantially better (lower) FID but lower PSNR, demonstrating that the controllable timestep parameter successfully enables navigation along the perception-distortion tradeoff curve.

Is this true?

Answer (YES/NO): NO